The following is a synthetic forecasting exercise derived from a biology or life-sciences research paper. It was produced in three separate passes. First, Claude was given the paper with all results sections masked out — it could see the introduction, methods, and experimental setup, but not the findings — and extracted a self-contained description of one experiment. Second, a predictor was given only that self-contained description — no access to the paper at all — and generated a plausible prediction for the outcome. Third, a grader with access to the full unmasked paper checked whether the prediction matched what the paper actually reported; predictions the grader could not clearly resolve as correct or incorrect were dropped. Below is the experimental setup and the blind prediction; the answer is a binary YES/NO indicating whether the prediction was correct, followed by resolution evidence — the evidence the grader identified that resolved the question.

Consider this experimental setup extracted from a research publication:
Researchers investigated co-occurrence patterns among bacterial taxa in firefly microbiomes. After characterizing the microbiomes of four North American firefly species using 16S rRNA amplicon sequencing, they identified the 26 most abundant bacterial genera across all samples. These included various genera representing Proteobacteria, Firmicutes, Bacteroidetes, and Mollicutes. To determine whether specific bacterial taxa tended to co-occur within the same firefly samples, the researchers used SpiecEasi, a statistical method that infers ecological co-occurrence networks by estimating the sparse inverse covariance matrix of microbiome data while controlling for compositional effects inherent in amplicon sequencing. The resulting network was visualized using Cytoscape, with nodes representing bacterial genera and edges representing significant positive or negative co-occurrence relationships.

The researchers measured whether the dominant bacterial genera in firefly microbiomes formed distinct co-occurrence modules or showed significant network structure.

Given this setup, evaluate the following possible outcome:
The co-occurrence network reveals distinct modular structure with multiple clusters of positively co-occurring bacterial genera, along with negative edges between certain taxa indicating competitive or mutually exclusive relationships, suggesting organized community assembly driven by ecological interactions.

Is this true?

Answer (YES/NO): NO